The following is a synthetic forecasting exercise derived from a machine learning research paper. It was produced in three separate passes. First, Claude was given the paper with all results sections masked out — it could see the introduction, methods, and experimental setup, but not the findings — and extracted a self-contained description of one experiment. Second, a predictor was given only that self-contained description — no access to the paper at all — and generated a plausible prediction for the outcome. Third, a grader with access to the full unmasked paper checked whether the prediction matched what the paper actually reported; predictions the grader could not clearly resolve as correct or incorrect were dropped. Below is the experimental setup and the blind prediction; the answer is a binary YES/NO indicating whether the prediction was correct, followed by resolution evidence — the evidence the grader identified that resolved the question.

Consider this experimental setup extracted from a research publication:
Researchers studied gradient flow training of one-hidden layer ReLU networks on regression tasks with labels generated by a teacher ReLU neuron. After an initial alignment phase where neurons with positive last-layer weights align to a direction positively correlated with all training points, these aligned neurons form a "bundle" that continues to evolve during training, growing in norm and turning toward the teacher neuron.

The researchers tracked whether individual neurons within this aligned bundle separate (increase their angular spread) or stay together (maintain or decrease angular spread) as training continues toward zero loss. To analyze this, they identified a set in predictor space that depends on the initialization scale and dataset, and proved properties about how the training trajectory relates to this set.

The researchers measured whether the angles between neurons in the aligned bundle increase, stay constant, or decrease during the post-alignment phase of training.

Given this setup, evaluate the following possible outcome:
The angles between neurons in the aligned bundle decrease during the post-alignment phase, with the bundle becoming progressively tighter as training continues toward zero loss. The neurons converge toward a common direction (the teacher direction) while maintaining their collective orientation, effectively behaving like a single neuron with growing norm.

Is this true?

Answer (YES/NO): NO